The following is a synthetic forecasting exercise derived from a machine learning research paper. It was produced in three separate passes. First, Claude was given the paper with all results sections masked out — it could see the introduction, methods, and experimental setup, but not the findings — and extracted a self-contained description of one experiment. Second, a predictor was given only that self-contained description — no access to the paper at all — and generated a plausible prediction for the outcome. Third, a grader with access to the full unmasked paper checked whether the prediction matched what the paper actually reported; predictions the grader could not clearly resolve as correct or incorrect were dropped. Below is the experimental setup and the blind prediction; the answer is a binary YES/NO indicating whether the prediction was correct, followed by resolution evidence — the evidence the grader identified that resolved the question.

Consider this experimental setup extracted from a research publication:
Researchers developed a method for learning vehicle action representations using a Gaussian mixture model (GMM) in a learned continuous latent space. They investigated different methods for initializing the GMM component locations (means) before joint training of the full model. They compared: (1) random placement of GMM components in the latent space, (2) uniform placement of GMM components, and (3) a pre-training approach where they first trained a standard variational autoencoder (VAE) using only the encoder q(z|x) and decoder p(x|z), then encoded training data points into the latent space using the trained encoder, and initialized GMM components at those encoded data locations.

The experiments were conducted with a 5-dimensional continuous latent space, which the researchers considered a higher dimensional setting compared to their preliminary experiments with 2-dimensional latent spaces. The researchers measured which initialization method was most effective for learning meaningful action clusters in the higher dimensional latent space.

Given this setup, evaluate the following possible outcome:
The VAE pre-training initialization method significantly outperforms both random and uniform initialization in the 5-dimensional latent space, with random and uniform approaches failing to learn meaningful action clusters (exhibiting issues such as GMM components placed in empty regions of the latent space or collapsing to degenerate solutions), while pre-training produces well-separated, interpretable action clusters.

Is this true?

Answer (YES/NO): NO